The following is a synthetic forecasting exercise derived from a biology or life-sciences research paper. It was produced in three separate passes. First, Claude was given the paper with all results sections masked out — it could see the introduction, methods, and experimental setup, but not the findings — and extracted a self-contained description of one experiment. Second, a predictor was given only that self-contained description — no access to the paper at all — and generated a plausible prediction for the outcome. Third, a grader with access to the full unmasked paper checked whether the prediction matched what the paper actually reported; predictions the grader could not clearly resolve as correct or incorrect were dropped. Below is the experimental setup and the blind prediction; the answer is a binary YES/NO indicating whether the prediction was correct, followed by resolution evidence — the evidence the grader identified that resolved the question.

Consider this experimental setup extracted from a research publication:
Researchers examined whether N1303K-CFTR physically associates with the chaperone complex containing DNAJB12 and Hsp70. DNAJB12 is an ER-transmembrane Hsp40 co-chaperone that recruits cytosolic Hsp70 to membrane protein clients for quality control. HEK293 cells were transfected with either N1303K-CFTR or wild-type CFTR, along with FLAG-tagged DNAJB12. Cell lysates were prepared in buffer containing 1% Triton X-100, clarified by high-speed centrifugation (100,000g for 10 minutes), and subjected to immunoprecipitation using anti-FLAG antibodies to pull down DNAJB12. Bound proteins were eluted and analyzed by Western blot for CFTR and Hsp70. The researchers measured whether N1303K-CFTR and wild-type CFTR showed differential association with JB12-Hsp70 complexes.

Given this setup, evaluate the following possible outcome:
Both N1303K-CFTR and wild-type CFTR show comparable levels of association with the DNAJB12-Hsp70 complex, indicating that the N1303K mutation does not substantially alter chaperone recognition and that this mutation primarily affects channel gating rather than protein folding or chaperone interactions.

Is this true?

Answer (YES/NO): NO